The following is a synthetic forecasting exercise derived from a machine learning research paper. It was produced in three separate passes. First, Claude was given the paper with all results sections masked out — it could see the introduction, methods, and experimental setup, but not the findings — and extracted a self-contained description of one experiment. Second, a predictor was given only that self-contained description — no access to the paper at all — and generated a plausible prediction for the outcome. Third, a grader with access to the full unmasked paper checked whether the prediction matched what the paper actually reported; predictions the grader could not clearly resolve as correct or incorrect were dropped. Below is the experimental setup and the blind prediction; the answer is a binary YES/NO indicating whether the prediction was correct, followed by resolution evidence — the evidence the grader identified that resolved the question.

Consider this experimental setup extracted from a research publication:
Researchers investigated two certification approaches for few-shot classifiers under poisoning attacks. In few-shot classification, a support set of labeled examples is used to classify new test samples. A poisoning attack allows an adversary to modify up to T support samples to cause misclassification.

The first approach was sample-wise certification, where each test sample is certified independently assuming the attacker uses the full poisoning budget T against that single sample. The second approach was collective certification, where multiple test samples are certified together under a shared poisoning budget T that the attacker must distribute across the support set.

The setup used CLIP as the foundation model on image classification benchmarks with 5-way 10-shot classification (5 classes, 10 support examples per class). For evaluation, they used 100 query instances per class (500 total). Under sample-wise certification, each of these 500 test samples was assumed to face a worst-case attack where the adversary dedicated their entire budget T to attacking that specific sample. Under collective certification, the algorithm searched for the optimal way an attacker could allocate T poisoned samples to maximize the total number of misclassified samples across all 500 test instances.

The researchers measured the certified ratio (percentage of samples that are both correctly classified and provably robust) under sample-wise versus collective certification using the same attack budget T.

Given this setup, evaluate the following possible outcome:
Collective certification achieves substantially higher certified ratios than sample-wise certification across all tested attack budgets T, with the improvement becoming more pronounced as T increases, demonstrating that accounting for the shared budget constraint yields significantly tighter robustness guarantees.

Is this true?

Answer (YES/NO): NO